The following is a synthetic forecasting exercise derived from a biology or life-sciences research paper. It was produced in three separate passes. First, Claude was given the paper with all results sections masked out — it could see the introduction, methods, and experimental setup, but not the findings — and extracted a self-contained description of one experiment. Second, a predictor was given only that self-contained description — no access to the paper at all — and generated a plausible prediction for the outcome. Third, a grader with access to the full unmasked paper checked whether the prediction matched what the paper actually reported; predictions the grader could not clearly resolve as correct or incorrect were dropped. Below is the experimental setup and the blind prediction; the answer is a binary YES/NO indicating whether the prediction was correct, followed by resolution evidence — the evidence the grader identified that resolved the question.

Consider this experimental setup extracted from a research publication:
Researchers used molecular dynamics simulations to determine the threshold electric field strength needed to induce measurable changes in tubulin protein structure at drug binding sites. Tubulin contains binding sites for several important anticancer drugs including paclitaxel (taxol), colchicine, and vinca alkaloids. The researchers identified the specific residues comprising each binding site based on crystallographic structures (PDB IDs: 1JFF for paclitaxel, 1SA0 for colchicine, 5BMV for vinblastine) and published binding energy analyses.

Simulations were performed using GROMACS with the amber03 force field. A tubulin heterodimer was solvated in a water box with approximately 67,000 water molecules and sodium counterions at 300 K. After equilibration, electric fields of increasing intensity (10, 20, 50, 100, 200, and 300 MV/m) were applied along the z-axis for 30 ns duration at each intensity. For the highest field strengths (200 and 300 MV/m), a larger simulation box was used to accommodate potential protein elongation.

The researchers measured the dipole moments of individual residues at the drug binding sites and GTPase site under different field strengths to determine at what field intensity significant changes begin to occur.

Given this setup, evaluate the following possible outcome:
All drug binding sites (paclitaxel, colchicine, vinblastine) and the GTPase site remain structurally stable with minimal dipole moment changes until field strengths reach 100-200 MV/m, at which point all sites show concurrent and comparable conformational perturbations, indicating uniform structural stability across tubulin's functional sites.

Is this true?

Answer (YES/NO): NO